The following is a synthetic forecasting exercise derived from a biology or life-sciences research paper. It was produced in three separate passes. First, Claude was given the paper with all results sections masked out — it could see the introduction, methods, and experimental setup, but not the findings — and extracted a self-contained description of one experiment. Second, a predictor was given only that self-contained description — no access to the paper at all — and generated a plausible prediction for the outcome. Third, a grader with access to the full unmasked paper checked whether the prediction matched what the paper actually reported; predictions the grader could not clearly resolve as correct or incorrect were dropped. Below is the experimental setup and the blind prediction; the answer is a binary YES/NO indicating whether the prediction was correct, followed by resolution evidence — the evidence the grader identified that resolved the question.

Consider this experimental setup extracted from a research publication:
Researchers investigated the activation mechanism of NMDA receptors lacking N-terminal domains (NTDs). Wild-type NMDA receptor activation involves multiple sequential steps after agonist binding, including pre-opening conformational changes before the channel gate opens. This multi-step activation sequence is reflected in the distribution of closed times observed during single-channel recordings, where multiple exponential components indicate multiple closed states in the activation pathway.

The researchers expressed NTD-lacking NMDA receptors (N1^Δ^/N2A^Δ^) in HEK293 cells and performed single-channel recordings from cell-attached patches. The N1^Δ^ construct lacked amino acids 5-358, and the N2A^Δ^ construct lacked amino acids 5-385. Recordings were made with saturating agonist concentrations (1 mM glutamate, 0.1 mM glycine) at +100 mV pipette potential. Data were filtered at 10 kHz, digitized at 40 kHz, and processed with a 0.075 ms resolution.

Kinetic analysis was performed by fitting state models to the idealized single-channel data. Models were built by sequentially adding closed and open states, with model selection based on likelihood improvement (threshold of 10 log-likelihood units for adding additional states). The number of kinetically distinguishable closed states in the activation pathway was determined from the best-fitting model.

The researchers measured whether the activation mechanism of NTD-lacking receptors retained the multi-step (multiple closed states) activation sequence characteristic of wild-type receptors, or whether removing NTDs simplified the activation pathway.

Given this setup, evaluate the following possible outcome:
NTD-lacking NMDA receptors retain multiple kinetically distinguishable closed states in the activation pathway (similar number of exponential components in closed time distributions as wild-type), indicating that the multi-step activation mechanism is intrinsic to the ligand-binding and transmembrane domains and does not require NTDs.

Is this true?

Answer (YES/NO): YES